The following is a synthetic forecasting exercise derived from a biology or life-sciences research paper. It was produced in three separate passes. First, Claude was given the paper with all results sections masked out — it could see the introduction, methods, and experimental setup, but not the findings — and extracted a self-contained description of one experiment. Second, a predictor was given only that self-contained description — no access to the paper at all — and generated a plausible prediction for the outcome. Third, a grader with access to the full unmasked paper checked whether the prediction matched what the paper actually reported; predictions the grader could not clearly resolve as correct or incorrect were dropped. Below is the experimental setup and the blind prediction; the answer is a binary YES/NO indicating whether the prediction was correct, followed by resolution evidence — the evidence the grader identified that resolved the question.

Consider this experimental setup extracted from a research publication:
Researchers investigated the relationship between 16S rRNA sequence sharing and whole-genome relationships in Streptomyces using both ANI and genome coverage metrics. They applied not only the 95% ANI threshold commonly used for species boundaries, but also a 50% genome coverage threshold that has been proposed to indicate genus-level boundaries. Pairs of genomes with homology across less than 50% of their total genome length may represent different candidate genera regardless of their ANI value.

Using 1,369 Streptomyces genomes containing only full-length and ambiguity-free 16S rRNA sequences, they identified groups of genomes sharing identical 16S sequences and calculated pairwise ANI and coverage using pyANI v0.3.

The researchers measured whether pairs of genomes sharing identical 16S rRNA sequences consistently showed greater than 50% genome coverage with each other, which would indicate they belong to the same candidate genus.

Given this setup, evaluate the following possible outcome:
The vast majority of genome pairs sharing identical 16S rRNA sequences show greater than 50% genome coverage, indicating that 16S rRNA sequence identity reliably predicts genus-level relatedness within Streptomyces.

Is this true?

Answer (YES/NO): NO